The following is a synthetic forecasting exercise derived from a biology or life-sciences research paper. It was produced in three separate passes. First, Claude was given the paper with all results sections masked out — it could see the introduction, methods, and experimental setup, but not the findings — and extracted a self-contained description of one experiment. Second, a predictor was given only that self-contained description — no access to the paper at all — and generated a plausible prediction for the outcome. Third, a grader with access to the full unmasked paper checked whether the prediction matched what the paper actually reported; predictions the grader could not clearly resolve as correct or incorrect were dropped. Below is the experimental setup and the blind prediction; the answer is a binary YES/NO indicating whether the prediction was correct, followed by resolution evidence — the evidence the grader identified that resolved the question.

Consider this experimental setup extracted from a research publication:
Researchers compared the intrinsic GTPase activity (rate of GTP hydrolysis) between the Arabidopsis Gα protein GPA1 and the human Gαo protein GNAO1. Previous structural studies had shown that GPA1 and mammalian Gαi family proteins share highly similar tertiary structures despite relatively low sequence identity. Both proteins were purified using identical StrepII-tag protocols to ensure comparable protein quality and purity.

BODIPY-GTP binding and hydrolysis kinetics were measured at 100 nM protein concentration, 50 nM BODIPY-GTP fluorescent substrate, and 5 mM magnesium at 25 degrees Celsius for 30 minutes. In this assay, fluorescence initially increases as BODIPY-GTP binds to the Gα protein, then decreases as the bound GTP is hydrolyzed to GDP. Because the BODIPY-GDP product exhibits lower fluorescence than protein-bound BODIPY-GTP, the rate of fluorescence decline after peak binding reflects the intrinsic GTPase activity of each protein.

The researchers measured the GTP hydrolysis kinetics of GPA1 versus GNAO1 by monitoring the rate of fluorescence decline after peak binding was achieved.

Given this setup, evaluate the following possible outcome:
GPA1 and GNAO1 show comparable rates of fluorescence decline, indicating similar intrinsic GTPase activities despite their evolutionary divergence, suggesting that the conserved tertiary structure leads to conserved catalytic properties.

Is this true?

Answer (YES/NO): YES